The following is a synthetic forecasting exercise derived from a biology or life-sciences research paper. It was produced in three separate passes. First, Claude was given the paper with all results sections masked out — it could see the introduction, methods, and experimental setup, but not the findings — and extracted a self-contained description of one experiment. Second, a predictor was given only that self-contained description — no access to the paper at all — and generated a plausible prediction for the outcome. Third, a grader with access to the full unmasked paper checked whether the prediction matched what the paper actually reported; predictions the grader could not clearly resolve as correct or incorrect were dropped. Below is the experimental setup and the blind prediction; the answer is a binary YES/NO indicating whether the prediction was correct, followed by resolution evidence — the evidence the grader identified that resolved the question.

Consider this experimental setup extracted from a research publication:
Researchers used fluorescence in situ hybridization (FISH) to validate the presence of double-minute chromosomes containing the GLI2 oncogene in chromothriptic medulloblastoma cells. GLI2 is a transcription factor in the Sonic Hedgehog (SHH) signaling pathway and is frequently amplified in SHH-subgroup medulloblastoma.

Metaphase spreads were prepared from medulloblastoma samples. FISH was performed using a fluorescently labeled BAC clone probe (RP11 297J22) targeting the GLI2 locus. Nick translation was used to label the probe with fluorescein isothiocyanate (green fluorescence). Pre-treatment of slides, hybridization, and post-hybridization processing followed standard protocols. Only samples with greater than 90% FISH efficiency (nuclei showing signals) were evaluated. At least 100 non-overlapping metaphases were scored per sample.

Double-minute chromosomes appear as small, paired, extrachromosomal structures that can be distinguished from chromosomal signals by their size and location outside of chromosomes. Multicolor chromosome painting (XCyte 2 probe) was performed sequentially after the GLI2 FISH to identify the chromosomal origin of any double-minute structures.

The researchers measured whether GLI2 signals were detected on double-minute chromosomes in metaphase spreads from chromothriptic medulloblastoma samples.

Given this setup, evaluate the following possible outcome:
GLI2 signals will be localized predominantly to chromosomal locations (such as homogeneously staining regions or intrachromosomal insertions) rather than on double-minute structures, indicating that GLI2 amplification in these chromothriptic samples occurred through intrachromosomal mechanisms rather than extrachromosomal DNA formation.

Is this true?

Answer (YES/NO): NO